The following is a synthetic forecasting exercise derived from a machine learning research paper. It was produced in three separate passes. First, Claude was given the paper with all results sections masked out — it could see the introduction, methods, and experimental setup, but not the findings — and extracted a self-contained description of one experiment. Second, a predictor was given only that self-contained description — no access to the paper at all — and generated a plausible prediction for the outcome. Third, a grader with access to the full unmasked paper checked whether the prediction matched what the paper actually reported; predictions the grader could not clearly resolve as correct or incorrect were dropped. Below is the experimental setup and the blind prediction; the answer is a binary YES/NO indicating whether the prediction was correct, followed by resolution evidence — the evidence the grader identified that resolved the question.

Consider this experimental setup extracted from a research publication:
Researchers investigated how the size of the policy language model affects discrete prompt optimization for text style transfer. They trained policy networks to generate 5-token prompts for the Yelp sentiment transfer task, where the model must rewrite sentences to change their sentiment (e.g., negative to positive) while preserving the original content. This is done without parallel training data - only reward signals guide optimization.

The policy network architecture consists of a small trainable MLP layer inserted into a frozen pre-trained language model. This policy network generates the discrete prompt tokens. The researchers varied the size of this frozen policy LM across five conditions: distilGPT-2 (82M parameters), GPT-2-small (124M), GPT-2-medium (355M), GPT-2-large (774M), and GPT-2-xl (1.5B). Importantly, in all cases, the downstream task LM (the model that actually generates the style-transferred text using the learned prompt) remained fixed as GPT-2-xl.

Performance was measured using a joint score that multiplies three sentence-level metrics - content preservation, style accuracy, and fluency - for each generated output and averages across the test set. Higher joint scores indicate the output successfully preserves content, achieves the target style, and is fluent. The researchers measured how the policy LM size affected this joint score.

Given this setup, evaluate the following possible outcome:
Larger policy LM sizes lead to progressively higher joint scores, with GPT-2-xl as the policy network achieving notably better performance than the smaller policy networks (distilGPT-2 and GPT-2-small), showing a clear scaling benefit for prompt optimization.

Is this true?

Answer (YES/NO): YES